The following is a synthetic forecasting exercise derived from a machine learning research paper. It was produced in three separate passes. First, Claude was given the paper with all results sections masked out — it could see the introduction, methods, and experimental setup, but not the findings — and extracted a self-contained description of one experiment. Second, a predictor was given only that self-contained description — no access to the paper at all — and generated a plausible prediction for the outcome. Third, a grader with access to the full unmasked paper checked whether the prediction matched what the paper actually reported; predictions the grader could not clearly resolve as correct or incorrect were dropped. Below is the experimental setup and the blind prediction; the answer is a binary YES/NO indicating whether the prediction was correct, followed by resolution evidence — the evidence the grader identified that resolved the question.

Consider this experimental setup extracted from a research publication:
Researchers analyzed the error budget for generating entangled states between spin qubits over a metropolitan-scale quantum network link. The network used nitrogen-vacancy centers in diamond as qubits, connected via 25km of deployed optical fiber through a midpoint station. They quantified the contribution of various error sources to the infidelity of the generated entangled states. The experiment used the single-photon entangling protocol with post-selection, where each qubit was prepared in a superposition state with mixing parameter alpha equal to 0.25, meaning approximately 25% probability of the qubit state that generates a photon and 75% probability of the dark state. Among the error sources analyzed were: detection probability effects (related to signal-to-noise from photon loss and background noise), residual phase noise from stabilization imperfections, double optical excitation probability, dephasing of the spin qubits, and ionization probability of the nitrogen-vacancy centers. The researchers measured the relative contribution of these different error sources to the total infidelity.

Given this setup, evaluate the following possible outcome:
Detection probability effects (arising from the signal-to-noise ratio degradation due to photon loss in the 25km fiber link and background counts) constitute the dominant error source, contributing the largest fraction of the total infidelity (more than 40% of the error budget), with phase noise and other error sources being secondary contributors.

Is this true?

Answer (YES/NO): YES